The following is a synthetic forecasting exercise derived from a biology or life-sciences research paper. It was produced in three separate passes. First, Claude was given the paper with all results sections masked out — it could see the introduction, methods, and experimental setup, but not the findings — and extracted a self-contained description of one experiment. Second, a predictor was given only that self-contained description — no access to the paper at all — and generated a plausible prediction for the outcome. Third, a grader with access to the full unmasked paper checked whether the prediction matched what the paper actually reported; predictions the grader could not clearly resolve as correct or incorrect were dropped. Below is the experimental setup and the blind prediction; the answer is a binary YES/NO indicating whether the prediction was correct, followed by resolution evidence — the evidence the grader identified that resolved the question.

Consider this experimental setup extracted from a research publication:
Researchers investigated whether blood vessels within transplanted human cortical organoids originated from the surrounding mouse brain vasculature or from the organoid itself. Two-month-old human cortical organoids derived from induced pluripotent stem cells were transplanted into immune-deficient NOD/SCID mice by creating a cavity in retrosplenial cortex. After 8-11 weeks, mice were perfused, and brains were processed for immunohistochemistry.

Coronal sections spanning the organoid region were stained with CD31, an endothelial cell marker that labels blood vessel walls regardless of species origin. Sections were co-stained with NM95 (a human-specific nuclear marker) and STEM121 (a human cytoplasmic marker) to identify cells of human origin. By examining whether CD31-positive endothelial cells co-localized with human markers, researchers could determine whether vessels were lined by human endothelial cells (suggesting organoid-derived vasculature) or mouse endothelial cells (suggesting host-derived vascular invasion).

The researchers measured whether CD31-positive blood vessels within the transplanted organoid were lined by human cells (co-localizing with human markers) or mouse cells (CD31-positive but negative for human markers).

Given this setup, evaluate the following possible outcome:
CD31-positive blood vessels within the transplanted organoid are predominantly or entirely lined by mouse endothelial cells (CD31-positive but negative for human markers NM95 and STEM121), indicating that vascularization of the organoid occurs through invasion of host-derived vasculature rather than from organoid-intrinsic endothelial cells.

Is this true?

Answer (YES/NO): YES